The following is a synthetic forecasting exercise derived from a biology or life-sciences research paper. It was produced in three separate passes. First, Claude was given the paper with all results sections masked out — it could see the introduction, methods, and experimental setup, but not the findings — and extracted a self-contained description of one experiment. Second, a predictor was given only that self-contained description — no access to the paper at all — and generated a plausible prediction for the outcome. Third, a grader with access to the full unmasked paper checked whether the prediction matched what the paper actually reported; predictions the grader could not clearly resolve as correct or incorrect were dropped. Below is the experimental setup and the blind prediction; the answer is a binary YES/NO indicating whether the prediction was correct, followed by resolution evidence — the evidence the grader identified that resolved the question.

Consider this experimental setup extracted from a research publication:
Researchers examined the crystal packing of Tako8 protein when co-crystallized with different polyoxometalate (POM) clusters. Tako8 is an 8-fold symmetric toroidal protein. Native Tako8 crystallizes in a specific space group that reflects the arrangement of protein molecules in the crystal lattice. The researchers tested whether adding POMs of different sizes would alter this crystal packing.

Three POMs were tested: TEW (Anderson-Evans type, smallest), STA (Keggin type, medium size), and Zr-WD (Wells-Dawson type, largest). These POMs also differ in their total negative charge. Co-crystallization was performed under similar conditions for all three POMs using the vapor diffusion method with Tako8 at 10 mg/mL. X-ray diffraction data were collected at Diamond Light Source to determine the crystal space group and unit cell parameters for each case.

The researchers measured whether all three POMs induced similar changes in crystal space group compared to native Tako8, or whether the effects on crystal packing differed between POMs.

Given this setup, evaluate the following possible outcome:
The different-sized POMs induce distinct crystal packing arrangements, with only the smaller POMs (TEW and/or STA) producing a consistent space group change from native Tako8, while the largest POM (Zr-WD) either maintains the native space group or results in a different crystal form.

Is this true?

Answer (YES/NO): NO